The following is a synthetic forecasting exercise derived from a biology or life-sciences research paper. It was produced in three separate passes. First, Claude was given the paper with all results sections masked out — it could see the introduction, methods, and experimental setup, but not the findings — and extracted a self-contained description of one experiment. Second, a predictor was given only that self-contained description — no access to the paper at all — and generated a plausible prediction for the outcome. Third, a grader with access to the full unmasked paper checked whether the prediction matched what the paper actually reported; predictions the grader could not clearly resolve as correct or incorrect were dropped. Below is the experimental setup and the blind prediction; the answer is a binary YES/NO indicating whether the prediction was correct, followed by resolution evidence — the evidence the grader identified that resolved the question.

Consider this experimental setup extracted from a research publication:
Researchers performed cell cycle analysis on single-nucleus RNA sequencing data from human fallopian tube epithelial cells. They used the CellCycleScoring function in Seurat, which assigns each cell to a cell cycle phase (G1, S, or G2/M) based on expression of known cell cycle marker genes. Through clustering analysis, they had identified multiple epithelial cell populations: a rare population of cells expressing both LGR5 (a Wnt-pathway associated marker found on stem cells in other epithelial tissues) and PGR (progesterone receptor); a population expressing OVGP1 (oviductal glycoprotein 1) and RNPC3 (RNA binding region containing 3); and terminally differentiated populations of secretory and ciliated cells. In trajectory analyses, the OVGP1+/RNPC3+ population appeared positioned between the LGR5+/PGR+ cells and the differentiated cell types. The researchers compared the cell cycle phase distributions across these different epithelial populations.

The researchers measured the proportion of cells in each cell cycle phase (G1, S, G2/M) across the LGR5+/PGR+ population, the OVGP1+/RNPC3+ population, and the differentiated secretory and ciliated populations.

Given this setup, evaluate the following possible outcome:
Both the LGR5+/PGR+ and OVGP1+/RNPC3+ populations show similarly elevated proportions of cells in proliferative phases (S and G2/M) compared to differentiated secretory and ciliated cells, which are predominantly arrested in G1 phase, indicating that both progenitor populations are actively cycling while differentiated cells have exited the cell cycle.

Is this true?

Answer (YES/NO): NO